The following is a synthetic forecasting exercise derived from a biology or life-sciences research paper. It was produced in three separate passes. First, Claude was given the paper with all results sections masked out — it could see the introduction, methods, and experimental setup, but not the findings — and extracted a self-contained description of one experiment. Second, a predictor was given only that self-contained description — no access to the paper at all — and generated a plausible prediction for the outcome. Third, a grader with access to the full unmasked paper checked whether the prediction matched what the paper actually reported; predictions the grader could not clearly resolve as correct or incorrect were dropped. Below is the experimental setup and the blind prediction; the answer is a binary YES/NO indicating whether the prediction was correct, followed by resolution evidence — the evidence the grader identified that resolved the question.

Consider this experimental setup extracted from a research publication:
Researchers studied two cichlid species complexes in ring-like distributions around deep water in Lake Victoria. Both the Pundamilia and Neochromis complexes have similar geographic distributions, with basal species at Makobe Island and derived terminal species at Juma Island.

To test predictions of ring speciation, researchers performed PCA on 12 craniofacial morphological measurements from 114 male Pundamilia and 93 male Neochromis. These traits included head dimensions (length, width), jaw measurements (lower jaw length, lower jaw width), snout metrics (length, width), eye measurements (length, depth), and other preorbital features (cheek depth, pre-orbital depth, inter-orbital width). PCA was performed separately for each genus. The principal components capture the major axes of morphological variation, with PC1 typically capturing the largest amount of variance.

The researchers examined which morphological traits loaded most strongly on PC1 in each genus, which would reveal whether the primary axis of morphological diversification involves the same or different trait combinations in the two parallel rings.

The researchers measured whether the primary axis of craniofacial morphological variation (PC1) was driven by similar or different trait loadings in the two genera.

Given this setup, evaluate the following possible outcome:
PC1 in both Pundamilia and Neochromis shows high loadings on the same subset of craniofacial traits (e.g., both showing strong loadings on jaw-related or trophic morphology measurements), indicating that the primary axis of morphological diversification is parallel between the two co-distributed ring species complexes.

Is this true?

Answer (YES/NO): NO